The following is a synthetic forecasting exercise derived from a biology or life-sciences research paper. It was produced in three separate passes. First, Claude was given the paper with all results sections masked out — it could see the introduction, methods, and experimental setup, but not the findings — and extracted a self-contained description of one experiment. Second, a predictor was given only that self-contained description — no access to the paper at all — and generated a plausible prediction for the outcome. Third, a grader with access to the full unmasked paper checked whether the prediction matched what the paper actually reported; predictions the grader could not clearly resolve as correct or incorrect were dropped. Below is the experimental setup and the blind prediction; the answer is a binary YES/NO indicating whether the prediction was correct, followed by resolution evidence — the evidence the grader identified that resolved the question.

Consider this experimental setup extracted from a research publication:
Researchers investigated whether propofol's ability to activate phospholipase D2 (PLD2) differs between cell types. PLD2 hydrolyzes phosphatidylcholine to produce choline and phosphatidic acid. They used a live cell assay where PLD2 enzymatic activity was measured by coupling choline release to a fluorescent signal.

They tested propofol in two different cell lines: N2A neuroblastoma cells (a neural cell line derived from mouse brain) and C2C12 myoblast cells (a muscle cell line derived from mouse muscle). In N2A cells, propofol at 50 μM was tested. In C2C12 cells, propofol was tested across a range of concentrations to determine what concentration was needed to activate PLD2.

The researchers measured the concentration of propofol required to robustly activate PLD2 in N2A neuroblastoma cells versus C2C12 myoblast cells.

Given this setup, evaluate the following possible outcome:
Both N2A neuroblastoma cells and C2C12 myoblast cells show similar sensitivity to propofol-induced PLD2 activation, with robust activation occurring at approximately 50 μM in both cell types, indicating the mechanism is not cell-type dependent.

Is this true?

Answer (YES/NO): NO